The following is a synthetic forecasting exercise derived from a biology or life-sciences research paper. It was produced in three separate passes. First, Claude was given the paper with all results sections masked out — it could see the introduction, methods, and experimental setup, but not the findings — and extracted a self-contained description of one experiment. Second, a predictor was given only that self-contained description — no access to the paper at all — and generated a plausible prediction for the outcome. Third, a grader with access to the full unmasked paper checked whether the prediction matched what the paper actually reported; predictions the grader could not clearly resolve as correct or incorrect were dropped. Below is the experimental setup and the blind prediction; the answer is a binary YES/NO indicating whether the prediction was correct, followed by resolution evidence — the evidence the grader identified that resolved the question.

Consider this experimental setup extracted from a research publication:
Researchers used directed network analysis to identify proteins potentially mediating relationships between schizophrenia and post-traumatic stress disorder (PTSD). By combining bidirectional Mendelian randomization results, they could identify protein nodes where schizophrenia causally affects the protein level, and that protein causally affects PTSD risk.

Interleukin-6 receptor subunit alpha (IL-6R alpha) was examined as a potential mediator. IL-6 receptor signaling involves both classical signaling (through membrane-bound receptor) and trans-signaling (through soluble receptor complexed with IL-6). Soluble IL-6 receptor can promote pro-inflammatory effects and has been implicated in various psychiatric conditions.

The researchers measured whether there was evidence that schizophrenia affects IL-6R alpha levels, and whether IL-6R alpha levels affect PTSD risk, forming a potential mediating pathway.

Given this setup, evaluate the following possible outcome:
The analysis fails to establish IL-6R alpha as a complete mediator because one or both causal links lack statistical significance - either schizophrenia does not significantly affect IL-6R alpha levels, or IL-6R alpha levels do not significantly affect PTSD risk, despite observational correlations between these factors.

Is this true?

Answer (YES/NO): NO